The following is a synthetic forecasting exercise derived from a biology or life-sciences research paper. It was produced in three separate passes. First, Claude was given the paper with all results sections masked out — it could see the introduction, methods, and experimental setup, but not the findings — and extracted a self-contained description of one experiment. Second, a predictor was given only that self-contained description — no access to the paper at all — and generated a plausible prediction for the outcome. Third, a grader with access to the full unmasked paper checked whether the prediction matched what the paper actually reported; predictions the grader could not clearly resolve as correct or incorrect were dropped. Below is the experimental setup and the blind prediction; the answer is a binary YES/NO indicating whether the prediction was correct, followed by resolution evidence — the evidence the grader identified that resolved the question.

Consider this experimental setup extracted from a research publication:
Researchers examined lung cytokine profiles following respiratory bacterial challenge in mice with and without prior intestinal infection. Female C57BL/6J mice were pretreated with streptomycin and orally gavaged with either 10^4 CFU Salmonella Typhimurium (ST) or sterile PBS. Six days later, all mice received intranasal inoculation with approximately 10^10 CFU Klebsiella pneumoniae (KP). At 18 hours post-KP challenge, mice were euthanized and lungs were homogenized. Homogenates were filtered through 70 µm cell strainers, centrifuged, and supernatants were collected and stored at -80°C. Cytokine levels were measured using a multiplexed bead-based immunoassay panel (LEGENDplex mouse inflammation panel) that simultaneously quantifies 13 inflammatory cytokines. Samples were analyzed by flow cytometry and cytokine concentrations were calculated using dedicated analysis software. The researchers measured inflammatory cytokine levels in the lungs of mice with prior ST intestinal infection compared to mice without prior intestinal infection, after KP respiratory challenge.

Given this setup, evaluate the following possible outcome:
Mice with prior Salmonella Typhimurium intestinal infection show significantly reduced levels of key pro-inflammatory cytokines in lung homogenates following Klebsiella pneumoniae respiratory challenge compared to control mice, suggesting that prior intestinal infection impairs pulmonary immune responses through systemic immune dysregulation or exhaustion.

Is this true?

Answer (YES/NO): NO